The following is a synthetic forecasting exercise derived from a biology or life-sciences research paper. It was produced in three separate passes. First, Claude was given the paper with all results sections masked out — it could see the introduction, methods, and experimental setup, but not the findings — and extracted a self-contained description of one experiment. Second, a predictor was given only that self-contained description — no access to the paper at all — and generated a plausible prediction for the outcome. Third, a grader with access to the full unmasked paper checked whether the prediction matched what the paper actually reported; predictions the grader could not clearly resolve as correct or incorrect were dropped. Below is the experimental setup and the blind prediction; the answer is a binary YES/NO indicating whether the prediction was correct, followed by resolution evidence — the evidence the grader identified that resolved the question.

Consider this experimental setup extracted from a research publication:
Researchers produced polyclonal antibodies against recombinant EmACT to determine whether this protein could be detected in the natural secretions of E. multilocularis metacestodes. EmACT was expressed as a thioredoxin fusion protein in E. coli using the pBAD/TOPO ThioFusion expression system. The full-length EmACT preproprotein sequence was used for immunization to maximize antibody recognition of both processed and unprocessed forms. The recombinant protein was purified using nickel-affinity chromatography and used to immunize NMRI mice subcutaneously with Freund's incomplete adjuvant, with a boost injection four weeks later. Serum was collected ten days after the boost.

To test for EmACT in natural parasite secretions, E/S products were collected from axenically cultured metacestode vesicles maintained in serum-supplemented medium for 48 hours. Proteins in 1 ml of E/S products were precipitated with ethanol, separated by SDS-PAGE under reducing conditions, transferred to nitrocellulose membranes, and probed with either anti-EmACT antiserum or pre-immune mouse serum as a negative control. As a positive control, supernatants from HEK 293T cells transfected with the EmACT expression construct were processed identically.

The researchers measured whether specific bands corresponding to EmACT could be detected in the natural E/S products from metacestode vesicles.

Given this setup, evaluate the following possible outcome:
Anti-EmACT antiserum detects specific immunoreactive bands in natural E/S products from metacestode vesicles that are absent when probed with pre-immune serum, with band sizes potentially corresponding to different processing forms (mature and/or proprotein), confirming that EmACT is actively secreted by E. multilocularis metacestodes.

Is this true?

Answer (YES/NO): YES